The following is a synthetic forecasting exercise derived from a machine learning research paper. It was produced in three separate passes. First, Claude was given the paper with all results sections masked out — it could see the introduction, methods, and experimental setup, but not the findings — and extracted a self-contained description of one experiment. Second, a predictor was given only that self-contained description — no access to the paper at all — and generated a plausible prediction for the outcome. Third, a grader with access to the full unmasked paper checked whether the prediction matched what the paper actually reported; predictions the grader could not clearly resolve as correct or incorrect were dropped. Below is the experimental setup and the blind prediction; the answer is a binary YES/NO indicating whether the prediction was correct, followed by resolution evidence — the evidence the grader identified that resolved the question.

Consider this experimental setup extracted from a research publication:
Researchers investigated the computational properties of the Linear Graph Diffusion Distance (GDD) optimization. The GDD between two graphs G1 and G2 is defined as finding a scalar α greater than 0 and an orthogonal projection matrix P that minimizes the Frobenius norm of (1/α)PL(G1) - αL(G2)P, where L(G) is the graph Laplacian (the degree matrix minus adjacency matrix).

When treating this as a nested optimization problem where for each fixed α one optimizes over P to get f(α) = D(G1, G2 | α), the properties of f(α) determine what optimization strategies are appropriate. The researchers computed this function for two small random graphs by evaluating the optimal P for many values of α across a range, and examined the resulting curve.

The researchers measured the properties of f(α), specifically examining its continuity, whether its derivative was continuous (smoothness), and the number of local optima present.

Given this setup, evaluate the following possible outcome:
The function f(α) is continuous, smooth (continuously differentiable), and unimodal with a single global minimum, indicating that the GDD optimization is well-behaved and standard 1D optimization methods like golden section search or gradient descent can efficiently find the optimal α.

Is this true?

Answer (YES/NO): NO